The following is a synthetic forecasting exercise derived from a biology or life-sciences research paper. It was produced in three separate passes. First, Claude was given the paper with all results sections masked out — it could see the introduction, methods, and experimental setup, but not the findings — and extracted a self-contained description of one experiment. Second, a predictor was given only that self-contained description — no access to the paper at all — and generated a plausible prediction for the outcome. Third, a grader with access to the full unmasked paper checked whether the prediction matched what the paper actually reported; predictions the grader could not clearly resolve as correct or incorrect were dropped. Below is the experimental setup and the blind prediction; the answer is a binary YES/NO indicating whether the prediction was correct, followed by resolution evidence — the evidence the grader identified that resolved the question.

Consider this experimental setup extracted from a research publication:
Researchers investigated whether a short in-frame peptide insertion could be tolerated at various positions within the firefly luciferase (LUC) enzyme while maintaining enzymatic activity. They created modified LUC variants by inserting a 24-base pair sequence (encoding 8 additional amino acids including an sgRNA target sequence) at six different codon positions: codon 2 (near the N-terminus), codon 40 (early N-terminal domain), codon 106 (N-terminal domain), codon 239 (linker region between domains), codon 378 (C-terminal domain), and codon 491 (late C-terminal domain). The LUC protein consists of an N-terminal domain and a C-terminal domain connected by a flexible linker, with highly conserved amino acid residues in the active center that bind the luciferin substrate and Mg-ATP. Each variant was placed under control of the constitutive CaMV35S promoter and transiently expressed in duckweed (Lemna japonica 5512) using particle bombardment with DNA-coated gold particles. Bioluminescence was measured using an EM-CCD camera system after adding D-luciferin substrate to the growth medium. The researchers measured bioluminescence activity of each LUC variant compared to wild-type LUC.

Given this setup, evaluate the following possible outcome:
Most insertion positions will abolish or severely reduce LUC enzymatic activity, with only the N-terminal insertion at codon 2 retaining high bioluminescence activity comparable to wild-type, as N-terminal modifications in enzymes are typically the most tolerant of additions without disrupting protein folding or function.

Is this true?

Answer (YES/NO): NO